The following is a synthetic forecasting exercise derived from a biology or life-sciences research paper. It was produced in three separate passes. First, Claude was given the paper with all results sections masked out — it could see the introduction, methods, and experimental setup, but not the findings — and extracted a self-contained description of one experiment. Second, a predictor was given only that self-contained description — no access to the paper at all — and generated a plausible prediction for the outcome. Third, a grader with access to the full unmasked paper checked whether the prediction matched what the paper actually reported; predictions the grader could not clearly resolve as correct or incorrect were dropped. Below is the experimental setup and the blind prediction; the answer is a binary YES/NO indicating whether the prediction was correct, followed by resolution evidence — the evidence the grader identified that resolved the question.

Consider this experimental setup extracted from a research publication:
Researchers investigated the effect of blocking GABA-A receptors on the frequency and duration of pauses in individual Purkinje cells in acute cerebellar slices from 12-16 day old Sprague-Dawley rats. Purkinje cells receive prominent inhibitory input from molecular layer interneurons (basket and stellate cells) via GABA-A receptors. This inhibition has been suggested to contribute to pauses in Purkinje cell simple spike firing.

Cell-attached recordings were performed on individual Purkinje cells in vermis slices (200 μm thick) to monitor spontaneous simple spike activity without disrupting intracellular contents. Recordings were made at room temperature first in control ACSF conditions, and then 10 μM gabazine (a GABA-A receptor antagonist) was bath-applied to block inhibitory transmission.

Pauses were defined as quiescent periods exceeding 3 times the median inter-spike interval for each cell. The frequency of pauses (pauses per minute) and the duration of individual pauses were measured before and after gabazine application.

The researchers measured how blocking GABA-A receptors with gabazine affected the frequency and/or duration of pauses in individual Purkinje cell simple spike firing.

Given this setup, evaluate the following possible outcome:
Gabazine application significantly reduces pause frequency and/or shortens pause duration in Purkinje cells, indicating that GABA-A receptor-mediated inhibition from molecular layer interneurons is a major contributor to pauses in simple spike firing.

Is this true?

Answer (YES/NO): YES